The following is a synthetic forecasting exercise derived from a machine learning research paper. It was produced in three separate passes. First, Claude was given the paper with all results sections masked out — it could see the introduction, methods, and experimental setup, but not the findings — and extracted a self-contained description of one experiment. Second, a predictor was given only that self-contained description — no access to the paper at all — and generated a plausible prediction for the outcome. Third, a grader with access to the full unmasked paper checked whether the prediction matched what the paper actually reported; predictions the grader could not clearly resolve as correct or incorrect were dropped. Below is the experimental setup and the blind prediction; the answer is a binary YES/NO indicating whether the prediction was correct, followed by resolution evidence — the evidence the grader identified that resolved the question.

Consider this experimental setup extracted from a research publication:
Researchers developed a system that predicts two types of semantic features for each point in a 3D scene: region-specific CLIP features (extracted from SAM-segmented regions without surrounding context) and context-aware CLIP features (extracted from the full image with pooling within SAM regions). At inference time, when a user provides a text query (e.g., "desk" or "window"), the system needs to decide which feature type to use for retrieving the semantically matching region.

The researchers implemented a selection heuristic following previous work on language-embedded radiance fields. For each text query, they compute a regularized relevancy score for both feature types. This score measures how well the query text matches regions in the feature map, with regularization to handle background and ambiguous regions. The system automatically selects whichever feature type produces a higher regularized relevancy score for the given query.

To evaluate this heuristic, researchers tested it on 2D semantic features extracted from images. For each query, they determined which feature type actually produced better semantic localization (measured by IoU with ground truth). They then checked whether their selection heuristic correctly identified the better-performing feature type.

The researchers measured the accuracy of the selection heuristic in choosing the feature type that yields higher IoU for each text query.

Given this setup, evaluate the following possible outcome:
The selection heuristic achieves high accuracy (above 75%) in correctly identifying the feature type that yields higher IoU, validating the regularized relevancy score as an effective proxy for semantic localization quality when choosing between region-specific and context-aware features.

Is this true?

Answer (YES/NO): NO